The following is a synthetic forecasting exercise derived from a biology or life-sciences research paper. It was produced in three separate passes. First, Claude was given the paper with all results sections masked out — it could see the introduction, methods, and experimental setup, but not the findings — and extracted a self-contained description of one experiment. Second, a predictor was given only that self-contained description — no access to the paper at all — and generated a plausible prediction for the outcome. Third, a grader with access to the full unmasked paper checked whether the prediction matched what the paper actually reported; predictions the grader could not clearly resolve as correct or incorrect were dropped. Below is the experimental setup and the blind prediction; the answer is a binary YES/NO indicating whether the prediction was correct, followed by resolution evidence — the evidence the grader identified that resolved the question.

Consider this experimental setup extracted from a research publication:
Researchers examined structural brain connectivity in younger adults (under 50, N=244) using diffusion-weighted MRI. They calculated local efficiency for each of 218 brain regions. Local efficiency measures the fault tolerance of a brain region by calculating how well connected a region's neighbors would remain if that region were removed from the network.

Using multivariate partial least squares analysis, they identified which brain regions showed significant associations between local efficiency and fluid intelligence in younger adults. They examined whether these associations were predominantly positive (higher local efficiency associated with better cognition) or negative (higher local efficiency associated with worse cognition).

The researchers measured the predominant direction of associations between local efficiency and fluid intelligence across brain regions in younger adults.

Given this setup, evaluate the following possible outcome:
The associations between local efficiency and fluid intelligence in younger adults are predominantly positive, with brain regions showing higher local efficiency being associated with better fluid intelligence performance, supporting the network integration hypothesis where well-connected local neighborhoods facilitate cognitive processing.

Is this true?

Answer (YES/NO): YES